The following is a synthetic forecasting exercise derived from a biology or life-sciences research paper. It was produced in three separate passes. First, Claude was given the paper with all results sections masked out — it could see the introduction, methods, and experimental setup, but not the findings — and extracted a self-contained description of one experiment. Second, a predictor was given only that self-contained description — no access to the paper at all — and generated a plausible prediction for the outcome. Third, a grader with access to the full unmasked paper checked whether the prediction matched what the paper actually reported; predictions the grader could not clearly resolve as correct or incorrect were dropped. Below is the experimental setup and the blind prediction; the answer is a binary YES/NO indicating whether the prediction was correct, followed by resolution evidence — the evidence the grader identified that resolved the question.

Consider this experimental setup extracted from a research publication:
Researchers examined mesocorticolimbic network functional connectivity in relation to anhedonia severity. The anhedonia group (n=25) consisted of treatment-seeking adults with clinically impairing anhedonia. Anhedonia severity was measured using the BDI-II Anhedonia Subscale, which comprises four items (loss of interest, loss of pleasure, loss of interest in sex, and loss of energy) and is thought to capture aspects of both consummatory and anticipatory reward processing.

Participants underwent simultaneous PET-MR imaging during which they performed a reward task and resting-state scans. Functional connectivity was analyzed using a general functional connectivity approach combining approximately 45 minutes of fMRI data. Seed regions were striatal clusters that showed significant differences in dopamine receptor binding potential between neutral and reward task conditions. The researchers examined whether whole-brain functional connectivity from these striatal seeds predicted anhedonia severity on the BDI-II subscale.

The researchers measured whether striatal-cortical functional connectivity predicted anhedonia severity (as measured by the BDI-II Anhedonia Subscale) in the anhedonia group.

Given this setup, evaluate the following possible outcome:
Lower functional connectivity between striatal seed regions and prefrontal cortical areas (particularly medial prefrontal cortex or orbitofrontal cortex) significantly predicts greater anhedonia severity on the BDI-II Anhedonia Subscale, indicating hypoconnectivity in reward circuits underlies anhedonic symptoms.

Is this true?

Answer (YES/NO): NO